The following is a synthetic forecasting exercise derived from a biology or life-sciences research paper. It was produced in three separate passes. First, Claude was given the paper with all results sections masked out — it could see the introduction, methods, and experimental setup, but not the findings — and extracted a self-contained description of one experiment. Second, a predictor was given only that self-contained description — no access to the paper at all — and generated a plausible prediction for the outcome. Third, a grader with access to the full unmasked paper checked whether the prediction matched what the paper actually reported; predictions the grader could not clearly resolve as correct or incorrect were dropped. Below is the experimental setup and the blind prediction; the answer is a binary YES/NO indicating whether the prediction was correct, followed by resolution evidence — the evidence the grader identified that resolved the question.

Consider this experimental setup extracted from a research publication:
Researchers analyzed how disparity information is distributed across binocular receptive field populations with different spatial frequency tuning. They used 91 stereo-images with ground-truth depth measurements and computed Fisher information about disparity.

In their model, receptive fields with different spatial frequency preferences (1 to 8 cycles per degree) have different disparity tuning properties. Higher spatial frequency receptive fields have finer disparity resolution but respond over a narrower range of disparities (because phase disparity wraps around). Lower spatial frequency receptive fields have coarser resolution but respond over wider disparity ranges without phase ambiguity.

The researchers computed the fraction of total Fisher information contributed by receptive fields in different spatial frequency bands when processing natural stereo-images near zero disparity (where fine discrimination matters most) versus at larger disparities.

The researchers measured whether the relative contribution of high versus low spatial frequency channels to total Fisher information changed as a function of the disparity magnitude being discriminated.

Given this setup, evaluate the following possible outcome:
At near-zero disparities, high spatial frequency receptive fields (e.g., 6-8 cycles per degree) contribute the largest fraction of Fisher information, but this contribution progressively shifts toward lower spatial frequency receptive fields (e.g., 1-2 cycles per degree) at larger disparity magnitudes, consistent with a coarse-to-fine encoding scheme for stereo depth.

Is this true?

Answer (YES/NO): YES